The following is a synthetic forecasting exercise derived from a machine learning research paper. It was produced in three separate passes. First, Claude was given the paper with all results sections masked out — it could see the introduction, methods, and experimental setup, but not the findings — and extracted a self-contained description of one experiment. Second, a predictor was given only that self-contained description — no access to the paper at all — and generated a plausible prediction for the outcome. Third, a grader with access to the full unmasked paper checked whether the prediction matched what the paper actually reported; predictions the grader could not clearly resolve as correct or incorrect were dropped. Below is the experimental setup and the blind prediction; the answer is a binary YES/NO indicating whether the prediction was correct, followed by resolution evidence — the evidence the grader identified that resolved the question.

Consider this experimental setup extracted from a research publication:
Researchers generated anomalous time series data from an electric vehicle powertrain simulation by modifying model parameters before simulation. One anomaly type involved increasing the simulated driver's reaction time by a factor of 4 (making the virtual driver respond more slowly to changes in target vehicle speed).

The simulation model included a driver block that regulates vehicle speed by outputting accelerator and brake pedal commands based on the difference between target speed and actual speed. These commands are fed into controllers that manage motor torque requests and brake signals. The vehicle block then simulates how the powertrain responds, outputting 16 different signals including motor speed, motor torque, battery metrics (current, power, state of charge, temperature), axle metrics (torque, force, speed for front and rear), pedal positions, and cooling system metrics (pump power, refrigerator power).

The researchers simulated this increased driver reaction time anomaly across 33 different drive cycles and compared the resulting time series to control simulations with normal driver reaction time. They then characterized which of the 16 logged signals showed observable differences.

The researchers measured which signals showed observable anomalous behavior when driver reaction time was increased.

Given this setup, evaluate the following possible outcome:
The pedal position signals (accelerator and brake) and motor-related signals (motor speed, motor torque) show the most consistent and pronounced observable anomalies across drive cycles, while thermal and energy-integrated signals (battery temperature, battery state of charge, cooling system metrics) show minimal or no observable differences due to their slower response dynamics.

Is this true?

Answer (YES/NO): NO